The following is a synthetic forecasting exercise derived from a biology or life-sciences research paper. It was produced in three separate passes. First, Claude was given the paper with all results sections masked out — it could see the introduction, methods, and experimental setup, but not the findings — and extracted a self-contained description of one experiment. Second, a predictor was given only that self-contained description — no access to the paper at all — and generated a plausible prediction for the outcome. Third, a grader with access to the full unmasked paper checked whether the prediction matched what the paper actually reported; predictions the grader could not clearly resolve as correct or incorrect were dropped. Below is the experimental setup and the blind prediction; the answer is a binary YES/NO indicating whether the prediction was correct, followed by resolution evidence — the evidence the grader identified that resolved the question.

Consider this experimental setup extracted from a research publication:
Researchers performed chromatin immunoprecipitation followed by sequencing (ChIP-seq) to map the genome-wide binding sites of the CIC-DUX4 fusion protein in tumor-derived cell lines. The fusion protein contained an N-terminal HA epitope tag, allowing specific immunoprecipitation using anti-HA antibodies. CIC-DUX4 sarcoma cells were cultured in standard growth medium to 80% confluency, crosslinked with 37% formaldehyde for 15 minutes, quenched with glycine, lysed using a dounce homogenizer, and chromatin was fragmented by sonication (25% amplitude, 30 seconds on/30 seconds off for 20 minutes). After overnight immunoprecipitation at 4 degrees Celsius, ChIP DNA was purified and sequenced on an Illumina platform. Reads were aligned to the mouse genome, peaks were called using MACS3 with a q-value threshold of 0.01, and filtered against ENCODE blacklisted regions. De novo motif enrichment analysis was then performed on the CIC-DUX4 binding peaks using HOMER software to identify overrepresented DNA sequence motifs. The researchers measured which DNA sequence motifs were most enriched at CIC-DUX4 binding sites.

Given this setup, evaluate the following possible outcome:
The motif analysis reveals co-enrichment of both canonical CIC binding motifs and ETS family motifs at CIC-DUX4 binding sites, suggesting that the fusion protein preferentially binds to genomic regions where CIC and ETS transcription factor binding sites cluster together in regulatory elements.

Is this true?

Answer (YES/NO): YES